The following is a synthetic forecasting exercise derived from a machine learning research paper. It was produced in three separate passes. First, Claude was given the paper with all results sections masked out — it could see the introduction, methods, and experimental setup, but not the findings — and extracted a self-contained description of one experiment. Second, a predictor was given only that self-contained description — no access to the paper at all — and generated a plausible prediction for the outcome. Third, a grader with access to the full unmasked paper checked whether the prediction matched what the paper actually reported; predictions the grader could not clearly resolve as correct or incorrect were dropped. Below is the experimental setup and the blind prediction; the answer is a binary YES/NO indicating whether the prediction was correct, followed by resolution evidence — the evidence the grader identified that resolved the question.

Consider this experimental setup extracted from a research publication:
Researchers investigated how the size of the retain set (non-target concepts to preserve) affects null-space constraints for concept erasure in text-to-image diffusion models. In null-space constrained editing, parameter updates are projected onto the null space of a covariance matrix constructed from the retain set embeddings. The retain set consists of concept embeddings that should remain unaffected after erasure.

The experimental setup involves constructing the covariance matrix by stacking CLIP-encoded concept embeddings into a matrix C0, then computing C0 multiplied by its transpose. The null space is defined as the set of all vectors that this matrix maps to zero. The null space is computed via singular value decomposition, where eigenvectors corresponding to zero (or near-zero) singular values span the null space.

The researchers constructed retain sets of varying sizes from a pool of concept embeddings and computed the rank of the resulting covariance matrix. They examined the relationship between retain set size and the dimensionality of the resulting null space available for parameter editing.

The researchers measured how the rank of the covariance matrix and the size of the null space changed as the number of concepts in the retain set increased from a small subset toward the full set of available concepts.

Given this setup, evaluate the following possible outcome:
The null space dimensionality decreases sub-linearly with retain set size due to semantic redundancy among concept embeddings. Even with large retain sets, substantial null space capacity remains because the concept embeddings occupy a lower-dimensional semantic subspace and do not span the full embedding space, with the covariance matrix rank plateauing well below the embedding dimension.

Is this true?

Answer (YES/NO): NO